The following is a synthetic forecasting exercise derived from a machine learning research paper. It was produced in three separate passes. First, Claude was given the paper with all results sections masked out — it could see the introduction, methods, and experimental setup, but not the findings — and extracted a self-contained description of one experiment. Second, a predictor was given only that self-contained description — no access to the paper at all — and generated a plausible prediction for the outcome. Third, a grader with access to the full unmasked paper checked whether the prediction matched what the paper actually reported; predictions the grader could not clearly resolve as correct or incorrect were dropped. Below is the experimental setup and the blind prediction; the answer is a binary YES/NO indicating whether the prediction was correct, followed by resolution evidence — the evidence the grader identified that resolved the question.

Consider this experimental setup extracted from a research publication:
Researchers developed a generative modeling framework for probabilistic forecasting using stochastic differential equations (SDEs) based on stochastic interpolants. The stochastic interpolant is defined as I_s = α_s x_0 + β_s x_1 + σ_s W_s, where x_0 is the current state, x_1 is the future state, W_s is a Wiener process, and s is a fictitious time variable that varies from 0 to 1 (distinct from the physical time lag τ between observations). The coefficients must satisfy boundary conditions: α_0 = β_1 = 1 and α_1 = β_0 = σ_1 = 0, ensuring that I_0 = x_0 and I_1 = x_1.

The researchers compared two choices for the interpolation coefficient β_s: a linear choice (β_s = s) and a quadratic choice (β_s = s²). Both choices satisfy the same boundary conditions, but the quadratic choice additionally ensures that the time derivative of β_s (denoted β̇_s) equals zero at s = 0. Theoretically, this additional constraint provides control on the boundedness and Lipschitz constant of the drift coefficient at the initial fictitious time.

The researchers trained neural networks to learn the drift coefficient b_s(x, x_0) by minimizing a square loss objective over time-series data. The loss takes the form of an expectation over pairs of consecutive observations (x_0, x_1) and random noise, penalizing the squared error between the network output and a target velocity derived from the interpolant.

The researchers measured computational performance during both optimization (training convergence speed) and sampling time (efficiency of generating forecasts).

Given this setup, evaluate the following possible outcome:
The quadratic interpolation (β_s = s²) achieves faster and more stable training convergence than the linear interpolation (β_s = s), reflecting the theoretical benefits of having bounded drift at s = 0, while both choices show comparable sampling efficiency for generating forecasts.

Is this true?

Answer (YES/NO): NO